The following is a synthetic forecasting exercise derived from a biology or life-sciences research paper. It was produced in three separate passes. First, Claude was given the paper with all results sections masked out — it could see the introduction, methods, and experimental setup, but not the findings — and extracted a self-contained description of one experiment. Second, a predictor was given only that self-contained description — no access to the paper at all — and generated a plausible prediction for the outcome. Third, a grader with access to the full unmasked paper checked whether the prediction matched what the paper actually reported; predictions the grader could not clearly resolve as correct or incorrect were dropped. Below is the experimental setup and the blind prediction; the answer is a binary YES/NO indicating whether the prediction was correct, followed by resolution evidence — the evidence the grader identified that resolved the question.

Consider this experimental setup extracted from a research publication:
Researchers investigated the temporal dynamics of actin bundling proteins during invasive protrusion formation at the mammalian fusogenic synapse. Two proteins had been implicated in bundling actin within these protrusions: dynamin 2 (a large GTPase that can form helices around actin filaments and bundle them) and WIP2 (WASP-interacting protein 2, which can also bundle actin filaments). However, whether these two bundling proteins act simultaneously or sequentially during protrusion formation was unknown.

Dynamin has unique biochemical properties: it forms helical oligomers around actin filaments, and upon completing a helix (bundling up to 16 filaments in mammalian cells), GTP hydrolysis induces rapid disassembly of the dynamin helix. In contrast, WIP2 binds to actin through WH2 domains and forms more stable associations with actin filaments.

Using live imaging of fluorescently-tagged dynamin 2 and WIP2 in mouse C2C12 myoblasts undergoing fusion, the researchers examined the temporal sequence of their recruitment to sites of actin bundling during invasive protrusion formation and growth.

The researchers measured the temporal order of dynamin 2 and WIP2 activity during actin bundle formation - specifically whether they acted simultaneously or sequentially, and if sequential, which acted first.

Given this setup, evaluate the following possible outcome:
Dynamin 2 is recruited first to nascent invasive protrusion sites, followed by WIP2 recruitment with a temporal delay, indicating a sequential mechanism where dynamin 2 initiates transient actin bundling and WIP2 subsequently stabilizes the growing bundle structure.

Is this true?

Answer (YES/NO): YES